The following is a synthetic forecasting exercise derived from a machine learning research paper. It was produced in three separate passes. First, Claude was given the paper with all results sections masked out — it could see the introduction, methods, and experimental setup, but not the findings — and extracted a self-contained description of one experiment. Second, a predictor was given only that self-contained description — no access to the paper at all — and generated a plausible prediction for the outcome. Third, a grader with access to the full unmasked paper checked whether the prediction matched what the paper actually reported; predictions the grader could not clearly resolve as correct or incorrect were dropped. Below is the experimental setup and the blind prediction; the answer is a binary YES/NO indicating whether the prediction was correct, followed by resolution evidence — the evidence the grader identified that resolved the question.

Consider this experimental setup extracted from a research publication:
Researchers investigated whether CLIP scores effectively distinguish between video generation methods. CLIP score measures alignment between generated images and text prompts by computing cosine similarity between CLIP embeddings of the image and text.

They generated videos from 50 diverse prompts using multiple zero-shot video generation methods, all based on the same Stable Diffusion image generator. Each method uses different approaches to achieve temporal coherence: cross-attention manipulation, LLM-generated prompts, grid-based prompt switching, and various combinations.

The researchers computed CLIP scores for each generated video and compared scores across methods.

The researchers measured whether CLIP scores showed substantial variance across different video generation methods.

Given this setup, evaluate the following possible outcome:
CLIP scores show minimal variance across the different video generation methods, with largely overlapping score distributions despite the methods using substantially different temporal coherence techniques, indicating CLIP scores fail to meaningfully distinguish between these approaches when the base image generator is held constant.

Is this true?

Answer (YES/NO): YES